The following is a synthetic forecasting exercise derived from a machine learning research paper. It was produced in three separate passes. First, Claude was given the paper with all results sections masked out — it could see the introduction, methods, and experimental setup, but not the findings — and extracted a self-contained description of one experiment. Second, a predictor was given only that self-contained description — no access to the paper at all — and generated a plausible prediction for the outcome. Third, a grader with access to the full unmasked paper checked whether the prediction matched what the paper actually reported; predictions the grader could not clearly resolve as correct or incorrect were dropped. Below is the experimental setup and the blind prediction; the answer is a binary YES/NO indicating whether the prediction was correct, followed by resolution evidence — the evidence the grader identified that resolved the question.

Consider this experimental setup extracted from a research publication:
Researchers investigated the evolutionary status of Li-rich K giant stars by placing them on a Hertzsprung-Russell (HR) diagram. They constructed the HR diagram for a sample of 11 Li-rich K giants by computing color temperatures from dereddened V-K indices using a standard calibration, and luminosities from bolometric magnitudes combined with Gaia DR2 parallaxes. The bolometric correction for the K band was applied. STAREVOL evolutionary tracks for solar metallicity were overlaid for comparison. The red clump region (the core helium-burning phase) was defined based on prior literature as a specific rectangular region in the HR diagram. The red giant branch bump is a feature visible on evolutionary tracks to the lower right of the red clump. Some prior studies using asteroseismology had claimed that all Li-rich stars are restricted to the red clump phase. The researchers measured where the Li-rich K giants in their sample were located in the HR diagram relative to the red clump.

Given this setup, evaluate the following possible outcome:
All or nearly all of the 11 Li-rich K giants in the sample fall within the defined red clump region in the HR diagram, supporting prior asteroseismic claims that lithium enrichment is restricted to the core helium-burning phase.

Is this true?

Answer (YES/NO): NO